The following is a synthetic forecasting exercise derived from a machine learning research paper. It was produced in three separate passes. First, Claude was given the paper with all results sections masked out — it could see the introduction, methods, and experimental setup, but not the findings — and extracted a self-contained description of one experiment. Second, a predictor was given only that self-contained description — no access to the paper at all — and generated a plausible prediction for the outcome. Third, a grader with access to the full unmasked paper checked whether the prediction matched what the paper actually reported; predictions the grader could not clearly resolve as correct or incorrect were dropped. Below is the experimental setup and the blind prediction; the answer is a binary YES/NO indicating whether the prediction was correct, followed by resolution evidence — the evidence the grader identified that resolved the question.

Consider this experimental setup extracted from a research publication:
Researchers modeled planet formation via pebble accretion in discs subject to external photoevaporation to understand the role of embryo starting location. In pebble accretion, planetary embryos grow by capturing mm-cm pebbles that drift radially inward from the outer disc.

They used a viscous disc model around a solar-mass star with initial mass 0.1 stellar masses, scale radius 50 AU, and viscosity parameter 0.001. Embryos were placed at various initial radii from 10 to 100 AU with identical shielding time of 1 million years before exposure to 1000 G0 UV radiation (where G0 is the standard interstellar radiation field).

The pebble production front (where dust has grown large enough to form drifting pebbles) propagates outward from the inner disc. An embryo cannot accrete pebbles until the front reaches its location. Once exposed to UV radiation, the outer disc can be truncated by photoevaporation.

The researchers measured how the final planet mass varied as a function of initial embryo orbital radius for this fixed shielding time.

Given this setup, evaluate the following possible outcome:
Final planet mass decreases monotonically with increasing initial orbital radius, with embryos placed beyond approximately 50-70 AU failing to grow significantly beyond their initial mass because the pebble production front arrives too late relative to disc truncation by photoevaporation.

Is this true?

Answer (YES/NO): NO